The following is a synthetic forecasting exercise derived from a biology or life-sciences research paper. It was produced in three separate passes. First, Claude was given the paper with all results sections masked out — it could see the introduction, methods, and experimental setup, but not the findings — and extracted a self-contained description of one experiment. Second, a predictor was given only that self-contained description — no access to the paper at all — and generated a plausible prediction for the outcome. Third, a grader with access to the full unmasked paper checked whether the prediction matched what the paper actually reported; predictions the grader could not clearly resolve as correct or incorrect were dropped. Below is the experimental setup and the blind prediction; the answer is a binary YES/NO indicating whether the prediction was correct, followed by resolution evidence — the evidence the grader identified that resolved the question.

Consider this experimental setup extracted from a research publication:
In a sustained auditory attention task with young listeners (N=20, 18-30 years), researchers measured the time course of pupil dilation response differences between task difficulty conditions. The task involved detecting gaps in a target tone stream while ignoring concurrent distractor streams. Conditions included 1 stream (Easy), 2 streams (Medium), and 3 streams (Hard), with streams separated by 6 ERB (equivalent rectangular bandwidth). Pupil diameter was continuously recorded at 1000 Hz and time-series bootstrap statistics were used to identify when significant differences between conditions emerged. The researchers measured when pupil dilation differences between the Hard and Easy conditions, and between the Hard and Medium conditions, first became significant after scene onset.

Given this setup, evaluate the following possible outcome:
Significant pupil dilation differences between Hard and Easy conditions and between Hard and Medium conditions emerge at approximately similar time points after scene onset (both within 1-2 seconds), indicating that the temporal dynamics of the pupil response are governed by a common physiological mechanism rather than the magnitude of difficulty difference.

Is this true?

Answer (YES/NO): NO